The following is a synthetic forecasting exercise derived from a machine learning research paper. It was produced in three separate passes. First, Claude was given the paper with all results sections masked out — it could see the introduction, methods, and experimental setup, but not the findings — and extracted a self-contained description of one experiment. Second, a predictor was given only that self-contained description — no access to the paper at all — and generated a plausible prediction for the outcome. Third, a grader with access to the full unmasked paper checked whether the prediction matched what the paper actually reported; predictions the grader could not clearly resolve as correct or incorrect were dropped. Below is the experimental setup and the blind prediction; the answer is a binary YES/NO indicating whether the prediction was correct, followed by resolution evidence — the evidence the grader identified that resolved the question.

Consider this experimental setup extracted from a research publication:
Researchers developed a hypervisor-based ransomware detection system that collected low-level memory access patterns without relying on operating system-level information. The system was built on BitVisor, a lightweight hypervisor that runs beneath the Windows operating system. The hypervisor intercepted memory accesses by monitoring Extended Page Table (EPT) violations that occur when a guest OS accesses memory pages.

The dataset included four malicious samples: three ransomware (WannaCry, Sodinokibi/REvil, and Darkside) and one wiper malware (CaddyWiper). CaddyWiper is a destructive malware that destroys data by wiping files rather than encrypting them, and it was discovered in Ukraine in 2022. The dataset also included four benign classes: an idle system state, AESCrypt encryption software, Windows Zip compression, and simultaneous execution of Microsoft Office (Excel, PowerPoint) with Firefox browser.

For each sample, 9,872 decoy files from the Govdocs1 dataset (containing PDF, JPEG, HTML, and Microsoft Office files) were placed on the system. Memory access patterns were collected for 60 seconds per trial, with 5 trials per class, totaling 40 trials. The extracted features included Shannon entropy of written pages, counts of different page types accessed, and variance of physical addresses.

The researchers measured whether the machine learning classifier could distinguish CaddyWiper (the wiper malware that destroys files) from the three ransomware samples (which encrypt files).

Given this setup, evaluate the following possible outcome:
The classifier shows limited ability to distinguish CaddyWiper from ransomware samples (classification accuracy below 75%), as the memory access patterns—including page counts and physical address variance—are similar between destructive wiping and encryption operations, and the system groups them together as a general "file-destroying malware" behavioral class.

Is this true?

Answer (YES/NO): NO